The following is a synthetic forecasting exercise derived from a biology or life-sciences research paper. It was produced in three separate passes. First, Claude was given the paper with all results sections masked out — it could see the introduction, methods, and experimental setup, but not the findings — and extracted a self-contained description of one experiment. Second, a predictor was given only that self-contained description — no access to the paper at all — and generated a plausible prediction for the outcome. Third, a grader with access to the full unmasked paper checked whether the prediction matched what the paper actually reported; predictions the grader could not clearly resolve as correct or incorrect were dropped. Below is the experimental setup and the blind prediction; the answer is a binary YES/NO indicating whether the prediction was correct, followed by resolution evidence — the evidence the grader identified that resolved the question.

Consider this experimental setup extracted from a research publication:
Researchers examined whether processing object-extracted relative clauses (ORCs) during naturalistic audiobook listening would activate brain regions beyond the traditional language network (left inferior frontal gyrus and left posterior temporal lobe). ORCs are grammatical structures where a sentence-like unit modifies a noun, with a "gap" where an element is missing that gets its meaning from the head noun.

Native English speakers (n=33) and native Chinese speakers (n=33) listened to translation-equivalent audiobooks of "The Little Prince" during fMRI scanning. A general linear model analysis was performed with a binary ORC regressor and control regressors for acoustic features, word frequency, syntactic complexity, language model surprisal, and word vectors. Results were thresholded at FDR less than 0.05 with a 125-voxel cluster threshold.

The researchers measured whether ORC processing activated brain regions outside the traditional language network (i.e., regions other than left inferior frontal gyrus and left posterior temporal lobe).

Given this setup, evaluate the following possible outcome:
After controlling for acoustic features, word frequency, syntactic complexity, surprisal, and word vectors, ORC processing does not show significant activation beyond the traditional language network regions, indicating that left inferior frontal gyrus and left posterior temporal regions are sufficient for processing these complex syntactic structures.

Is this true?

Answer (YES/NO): NO